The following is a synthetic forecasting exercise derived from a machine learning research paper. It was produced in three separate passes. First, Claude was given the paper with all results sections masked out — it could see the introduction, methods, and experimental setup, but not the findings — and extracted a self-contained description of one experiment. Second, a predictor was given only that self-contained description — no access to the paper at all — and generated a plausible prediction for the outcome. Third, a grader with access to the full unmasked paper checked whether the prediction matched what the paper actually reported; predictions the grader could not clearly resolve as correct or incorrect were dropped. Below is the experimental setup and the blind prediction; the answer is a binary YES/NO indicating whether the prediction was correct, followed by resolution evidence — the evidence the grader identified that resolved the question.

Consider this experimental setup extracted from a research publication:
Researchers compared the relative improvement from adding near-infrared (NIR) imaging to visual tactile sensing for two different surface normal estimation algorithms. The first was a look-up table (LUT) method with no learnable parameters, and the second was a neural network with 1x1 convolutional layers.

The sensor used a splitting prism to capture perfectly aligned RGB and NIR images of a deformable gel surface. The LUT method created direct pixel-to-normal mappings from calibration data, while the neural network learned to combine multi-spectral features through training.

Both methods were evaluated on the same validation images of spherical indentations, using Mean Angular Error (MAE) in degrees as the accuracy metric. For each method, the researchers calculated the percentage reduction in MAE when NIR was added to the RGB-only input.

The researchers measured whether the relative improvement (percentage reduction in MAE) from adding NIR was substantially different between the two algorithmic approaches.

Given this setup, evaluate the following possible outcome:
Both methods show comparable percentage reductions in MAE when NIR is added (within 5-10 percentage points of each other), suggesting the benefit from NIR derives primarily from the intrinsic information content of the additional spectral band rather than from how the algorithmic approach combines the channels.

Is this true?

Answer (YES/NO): YES